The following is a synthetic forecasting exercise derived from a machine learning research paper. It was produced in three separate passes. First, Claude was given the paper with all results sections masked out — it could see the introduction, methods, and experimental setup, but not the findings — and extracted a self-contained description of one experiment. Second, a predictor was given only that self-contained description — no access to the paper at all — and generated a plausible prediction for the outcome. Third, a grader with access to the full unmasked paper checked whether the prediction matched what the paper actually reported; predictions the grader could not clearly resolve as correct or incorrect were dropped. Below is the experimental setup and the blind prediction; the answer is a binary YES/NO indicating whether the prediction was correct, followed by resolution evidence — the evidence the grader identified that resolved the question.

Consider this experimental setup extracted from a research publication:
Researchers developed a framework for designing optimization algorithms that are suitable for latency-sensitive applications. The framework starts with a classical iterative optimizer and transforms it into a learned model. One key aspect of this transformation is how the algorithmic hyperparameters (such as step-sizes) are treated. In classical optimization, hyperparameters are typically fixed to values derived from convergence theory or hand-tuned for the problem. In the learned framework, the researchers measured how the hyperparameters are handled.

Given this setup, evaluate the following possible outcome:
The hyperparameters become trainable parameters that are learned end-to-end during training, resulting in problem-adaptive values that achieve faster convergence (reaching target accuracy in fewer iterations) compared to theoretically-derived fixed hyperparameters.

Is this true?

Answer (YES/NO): YES